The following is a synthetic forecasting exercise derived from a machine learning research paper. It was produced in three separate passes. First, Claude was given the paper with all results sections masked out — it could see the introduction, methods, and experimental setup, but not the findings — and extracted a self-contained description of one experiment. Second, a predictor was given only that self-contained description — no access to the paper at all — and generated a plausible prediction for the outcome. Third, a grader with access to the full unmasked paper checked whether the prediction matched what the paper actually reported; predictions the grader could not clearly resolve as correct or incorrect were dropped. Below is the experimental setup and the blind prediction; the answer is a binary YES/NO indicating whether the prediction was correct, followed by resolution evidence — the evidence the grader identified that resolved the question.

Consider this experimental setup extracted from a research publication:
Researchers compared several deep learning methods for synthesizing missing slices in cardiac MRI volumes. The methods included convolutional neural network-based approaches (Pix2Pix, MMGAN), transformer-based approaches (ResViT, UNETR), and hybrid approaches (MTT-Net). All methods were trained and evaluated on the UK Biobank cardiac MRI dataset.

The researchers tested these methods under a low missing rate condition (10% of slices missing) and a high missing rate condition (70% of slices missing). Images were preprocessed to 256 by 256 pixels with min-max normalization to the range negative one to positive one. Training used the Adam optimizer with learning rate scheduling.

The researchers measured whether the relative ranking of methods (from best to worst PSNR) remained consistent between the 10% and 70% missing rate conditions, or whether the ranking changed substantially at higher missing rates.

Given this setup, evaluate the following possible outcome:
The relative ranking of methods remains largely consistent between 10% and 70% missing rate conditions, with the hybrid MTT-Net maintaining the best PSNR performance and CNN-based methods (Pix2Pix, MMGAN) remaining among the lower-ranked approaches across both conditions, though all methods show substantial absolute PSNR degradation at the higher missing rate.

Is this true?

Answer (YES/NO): NO